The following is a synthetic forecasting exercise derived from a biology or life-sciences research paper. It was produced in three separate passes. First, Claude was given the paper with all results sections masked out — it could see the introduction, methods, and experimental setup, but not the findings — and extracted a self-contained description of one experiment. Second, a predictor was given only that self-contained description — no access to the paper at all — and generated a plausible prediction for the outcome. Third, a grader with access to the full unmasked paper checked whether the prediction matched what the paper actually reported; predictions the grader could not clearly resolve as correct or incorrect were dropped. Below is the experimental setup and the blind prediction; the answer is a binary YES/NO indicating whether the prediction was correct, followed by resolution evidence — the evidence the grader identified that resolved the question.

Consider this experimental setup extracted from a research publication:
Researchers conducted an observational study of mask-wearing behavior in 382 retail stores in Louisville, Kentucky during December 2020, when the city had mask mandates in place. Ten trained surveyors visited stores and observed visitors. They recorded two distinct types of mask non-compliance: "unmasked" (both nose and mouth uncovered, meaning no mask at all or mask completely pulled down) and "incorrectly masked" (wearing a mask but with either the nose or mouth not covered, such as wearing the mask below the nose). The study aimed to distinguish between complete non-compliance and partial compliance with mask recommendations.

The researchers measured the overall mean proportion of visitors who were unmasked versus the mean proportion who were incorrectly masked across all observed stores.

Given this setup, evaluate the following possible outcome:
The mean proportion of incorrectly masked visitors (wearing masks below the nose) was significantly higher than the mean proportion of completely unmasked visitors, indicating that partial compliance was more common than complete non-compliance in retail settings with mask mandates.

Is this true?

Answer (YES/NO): YES